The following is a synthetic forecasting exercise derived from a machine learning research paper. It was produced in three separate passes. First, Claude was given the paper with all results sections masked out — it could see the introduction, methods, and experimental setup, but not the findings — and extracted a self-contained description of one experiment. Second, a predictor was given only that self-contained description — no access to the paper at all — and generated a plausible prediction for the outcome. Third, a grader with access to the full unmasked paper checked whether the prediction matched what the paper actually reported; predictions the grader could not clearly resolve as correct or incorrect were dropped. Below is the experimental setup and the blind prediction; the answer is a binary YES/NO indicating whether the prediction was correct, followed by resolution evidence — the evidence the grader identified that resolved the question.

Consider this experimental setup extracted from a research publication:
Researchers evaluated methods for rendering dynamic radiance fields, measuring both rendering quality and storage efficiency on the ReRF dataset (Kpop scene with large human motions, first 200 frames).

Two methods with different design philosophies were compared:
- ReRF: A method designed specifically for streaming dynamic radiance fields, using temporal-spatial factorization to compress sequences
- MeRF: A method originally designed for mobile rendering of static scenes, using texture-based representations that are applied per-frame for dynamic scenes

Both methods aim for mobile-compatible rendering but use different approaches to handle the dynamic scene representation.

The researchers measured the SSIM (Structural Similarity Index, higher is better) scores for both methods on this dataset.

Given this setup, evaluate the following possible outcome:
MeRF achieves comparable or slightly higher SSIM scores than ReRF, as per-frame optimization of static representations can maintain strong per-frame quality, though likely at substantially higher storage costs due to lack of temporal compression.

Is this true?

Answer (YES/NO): YES